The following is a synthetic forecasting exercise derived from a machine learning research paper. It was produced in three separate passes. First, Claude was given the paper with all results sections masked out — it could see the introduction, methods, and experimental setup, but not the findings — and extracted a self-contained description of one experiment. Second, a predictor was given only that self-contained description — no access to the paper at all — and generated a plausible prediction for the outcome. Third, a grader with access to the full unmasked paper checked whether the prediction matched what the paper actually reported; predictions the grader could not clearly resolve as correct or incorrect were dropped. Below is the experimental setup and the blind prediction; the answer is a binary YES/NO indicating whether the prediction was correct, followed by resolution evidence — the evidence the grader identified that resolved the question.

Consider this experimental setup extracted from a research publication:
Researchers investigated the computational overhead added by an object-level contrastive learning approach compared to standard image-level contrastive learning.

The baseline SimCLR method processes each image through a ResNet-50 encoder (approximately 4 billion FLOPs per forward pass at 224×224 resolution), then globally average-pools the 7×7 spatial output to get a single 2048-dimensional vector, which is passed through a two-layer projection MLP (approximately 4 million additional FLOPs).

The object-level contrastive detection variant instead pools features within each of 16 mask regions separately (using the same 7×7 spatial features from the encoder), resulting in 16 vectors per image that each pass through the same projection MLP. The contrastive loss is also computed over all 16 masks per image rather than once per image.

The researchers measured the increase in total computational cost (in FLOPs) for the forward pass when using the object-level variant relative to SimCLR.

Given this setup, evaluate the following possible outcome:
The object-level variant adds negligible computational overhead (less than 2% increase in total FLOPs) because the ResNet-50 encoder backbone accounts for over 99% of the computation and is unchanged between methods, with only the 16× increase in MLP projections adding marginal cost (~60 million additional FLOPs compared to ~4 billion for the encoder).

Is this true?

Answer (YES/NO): NO